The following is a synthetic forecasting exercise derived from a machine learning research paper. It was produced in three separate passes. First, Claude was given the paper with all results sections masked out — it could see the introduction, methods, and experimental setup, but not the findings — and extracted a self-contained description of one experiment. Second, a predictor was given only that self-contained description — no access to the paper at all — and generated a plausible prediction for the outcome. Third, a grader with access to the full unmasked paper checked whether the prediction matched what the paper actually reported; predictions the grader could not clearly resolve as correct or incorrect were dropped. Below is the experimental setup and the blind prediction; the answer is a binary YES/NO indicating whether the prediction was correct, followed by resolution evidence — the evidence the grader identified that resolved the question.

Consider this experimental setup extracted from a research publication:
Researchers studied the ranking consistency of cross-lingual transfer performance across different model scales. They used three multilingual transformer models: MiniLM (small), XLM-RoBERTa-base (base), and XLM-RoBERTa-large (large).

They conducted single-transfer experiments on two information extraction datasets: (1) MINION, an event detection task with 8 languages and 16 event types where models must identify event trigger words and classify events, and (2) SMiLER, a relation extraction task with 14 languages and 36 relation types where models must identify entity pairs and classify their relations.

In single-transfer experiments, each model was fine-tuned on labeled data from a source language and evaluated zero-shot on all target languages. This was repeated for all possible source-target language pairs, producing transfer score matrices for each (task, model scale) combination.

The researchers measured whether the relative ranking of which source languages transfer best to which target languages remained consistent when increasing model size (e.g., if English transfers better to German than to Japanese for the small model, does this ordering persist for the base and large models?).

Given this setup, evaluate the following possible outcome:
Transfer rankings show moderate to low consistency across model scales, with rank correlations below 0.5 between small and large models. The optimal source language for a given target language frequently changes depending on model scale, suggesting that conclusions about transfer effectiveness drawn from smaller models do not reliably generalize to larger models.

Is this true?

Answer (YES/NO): NO